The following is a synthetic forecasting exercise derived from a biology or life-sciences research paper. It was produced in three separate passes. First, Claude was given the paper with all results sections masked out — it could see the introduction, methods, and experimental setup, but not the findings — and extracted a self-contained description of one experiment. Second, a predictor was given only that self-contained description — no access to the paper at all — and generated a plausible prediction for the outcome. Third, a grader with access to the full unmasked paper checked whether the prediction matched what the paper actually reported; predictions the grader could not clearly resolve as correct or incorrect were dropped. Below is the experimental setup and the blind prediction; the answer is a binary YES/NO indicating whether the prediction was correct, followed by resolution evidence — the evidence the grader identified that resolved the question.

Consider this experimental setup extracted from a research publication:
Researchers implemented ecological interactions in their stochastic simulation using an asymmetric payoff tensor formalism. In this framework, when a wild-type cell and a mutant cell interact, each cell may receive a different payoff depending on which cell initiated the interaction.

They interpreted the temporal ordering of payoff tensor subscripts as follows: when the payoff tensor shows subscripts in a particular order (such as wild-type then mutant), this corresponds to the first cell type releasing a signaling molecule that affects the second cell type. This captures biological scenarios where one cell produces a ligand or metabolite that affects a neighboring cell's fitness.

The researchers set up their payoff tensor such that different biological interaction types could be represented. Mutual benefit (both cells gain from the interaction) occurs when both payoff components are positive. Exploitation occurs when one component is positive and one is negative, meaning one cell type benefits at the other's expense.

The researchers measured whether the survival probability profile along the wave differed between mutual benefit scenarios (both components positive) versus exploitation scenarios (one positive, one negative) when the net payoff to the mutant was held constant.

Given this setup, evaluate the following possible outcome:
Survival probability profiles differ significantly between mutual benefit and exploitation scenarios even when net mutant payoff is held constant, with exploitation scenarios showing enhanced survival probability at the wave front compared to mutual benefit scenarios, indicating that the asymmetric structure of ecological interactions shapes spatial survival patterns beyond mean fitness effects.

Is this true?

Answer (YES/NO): NO